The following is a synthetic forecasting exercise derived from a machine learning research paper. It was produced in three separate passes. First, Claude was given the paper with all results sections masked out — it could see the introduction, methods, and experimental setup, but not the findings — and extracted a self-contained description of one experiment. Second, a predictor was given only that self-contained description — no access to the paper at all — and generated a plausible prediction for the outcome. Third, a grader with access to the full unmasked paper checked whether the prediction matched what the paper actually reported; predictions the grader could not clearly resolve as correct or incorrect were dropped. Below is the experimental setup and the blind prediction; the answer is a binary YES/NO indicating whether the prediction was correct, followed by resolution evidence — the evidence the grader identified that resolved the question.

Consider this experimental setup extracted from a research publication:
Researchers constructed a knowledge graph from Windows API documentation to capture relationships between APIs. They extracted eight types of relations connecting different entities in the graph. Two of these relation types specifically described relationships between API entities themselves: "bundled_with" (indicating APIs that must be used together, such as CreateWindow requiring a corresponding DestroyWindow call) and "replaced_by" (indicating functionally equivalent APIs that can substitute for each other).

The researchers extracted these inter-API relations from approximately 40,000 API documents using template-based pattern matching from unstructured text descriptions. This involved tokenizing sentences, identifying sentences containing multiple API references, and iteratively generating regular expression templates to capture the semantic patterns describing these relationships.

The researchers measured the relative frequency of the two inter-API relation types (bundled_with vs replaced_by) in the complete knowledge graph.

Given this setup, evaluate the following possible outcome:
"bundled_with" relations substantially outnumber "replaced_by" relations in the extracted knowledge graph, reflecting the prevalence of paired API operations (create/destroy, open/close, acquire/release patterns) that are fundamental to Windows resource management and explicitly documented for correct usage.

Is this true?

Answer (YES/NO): NO